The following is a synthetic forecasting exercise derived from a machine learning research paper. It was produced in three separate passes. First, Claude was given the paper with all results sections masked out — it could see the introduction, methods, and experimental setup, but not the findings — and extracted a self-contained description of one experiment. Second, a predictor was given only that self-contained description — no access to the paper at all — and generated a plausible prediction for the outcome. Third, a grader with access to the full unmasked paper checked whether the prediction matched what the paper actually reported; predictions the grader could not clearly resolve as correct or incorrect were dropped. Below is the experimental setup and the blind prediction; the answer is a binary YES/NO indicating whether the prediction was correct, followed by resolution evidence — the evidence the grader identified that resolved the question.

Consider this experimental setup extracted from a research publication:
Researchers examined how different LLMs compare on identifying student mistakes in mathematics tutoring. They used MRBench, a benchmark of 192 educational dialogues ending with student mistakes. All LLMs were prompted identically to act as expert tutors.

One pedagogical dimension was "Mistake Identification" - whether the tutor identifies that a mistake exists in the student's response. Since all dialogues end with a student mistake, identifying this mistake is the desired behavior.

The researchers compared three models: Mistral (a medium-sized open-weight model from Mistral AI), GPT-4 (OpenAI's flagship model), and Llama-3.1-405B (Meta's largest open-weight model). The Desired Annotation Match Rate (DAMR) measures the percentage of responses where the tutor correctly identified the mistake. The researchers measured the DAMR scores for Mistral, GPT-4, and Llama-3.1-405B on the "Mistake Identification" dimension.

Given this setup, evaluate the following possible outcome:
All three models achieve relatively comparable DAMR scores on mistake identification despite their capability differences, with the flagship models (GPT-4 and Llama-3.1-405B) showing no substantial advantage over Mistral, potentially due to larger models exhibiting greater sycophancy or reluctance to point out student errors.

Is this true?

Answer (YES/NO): NO